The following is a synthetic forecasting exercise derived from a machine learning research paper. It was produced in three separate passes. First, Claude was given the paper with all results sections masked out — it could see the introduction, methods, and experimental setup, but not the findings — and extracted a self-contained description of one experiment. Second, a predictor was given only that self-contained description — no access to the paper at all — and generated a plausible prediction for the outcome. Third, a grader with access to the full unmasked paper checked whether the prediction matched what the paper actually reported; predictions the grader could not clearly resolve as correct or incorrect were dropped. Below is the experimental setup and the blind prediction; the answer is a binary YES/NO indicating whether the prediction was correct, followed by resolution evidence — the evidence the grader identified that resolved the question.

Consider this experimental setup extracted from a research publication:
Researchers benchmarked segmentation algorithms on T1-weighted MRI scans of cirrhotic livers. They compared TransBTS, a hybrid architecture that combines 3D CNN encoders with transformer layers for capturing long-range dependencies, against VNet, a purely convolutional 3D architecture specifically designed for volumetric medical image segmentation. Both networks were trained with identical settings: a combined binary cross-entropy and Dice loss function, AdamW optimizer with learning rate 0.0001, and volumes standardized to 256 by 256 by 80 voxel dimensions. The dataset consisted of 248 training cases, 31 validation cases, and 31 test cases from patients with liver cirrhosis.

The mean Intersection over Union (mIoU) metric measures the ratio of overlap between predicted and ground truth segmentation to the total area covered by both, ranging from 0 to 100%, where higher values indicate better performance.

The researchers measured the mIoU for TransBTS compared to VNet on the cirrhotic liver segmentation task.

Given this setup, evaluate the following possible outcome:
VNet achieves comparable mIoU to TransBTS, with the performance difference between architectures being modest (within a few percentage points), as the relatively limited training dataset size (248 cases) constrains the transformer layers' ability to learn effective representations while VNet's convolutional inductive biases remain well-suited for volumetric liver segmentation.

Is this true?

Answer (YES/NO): NO